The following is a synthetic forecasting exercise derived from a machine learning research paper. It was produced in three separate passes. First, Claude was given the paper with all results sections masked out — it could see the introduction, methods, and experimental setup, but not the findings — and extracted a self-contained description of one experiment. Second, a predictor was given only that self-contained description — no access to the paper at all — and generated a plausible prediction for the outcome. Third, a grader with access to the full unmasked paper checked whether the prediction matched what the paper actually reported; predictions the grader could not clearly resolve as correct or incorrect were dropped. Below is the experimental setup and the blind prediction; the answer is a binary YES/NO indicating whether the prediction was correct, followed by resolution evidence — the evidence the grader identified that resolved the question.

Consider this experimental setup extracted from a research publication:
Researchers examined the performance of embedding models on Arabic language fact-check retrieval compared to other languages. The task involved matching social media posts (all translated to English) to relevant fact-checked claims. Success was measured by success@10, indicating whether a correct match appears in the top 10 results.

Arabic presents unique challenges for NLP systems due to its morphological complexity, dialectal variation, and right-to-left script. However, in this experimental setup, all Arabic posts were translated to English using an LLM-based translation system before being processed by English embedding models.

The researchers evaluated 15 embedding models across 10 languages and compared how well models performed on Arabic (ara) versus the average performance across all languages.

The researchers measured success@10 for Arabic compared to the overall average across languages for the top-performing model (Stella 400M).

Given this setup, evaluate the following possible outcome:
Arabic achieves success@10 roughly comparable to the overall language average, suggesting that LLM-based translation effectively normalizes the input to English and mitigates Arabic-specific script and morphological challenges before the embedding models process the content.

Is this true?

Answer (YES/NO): NO